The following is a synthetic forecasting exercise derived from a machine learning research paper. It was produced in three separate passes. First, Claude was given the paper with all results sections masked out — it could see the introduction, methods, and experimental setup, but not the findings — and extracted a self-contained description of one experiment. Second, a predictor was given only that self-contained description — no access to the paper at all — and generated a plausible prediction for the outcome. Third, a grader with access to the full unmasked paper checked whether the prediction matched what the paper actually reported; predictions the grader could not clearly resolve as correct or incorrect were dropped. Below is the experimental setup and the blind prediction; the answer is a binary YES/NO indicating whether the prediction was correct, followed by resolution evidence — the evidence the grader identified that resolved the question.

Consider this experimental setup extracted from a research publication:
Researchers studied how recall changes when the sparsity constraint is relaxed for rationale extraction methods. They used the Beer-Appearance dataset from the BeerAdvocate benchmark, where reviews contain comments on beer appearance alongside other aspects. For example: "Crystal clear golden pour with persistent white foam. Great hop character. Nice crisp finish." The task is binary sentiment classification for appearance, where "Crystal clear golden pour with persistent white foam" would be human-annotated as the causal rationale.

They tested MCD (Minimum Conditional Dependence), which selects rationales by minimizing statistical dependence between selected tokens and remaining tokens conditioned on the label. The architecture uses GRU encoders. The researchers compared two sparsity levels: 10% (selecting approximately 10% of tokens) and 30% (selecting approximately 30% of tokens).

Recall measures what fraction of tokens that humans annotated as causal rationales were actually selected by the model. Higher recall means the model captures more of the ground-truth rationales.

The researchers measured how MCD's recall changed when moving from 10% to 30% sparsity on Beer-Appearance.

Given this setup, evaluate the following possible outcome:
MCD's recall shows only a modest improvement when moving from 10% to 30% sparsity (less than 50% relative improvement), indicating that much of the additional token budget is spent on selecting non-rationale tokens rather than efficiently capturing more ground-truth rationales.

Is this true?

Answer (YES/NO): NO